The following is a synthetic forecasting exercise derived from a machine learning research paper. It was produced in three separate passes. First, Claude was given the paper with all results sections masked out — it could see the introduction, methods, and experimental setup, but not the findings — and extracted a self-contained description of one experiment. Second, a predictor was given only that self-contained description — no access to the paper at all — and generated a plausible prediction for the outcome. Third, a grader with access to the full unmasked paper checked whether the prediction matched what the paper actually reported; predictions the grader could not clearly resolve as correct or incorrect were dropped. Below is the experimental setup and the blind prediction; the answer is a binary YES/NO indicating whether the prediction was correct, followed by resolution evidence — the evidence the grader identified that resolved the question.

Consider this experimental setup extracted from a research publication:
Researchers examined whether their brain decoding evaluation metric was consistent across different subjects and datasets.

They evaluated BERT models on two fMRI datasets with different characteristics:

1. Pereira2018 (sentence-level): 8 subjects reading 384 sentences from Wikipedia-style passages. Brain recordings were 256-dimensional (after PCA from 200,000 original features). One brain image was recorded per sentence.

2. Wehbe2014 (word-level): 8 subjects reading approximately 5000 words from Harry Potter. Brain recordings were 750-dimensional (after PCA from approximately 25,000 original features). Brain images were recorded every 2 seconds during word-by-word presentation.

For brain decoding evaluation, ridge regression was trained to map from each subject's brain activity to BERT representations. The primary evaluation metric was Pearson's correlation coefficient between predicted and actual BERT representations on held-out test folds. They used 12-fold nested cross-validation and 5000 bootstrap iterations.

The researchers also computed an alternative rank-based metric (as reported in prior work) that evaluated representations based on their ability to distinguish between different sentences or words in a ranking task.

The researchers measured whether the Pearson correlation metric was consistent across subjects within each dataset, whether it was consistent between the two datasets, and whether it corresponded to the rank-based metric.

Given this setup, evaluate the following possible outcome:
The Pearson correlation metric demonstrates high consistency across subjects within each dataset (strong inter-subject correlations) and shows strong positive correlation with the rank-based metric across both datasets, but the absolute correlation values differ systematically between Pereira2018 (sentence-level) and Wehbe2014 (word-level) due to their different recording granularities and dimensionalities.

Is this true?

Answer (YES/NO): NO